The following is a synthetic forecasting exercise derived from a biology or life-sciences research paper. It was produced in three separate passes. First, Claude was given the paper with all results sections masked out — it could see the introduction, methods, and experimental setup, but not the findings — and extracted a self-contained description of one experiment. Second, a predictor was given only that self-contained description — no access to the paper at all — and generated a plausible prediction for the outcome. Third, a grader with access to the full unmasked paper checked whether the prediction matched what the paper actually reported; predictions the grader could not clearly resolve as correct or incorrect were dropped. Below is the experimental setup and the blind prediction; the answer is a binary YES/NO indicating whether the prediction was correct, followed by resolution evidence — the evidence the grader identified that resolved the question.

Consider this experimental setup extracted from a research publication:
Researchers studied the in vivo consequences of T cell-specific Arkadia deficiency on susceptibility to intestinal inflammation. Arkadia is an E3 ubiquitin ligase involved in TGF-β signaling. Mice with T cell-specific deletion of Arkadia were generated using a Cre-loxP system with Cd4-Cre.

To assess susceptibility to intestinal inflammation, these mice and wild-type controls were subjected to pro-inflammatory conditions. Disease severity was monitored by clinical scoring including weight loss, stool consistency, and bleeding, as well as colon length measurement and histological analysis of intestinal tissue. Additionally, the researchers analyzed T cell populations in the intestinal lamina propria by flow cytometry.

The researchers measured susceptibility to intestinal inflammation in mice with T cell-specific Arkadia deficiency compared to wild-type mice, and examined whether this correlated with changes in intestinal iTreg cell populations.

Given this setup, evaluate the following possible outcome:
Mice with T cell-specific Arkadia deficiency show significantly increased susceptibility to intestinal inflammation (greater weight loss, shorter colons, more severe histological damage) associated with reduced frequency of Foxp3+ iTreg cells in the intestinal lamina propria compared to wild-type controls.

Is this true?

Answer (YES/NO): YES